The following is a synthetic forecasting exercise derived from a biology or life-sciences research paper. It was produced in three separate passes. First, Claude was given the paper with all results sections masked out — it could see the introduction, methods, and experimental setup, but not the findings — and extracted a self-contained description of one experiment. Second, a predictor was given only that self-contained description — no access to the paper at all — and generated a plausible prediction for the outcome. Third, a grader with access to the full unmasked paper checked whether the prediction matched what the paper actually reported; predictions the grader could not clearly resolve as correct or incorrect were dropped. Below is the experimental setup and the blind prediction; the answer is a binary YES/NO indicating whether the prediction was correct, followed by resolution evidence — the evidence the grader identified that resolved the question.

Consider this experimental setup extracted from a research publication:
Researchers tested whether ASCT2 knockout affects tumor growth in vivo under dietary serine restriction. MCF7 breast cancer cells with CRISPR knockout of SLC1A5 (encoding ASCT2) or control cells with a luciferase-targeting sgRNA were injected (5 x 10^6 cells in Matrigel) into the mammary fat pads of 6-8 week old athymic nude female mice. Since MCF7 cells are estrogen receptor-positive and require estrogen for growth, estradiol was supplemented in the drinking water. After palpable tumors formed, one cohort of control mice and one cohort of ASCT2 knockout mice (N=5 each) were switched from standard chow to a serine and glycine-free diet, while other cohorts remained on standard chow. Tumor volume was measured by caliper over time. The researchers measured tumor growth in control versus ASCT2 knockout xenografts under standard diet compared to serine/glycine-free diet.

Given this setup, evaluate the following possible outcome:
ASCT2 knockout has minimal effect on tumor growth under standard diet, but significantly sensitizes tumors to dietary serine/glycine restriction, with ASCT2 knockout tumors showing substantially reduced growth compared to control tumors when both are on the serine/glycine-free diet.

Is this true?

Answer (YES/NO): YES